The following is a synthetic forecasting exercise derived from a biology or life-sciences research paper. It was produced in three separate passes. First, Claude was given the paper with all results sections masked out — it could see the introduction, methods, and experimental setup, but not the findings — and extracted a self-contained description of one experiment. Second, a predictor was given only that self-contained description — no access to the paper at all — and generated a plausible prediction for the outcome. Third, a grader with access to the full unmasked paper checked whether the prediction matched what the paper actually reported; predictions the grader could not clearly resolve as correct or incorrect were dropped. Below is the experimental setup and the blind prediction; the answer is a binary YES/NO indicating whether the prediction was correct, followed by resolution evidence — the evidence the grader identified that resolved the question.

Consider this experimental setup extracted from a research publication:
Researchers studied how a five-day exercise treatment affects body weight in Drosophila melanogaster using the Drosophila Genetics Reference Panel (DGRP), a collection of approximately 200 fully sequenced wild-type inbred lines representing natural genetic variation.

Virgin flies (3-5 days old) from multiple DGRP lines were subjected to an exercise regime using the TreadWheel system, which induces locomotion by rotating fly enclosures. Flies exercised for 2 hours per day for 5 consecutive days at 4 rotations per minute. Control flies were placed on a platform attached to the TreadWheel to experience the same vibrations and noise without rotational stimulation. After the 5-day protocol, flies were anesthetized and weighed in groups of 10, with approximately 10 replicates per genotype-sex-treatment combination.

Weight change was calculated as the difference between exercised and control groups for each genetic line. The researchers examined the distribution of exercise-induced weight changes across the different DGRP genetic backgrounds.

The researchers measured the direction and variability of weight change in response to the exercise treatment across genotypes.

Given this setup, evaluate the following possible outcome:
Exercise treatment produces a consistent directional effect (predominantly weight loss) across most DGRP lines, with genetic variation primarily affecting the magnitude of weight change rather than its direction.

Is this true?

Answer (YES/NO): NO